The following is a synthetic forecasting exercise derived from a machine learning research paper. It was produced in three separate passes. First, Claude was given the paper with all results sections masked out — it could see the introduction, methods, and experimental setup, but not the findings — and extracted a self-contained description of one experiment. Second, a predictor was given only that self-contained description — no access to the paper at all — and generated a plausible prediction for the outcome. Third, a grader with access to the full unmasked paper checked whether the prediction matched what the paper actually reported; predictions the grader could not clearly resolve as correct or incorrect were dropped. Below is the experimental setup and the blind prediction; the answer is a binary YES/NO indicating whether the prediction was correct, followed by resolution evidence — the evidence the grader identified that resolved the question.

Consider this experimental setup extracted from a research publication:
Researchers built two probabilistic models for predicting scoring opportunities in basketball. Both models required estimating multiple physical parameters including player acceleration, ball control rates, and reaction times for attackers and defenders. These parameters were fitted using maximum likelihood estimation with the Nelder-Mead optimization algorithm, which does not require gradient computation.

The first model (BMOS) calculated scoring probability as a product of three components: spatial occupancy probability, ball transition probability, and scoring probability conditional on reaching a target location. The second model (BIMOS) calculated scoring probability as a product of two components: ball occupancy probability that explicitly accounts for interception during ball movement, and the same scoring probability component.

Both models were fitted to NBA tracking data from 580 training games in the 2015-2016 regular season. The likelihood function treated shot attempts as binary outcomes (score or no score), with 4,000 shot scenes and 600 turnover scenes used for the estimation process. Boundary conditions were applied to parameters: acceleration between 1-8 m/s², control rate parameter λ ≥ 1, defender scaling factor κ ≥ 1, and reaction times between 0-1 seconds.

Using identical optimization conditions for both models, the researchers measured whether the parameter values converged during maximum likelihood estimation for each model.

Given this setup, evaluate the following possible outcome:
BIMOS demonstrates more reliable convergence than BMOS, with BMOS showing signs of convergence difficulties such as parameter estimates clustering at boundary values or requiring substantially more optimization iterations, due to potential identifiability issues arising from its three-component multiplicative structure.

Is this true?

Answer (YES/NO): YES